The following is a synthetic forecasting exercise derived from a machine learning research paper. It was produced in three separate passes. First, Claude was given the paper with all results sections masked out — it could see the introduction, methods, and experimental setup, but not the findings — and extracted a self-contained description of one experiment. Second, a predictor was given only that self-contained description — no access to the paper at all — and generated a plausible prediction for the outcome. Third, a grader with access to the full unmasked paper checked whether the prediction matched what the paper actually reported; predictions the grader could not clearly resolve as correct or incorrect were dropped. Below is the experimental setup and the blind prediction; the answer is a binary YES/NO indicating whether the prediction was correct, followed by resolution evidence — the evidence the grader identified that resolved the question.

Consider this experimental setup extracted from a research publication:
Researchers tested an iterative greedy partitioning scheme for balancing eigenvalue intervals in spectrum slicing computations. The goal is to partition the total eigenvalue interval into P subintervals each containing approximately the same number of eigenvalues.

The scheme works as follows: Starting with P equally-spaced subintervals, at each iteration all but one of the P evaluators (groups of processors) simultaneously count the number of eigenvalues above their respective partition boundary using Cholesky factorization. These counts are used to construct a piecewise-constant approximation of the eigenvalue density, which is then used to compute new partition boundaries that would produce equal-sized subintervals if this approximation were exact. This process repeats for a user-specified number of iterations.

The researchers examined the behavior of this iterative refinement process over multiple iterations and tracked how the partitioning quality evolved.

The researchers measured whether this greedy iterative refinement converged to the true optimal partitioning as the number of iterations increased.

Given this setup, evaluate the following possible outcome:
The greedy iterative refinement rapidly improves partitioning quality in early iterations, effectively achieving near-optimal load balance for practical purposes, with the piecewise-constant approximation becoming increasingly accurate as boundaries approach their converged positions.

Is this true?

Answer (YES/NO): NO